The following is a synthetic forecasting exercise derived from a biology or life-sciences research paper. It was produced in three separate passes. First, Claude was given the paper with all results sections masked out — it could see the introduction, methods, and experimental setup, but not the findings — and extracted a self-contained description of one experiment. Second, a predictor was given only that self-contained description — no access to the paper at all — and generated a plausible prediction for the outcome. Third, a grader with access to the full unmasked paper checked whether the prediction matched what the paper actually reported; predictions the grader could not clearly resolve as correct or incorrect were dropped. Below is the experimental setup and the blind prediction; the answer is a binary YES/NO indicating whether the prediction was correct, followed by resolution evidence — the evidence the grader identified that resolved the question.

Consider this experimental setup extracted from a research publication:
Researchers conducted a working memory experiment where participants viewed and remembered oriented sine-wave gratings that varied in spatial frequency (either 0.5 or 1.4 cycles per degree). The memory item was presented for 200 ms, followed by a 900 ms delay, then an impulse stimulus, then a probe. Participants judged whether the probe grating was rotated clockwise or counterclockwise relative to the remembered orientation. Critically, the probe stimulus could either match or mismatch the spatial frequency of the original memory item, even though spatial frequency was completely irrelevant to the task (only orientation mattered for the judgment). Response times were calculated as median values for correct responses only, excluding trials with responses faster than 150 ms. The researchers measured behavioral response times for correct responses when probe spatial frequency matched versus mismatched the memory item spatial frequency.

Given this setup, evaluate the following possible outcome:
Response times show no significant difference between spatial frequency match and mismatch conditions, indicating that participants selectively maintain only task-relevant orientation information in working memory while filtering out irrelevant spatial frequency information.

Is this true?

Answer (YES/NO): NO